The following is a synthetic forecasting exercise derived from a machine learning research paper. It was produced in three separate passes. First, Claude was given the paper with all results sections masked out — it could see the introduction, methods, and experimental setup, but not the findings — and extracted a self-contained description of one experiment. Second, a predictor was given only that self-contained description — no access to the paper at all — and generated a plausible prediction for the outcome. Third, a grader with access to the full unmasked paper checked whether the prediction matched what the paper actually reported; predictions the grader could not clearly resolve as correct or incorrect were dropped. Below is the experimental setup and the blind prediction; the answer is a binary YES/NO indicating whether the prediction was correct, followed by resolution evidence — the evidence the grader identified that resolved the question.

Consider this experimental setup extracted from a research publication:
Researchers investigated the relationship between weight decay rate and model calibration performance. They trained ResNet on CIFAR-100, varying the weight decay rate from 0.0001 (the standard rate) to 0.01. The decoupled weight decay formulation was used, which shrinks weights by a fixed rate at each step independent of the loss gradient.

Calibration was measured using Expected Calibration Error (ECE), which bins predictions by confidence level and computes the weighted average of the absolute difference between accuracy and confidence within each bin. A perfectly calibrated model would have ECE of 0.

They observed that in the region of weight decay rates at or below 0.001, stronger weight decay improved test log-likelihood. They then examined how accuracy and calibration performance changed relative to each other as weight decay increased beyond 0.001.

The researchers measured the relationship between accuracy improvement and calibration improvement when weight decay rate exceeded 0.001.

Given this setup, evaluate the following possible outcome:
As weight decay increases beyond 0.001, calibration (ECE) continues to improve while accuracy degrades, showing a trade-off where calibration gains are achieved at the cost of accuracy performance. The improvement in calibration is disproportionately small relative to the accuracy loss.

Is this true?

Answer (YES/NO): NO